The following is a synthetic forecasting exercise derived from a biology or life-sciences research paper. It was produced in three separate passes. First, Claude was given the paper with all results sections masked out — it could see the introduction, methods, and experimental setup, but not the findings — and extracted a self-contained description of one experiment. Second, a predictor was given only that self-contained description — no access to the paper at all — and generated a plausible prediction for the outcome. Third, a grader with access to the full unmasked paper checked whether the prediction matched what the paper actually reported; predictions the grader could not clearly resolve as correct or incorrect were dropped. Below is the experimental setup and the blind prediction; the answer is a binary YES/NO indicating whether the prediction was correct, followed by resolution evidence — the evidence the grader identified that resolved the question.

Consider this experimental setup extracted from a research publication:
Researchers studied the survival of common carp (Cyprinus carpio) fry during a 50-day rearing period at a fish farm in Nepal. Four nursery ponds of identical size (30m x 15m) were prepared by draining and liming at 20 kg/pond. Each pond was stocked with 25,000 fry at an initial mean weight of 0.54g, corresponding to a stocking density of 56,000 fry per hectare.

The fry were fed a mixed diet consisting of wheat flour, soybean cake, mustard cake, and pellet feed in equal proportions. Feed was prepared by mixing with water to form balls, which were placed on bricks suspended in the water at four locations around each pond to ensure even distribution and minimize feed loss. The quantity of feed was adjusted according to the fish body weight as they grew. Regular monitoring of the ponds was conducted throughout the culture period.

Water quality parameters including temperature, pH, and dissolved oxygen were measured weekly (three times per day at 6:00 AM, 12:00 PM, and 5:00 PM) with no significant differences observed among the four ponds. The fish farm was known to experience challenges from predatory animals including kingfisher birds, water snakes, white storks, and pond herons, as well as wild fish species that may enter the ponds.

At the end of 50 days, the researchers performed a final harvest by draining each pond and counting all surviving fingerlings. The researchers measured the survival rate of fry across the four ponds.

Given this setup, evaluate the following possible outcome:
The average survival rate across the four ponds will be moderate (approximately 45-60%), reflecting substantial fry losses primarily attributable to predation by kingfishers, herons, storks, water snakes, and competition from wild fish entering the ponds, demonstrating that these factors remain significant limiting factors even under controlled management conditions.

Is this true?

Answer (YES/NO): YES